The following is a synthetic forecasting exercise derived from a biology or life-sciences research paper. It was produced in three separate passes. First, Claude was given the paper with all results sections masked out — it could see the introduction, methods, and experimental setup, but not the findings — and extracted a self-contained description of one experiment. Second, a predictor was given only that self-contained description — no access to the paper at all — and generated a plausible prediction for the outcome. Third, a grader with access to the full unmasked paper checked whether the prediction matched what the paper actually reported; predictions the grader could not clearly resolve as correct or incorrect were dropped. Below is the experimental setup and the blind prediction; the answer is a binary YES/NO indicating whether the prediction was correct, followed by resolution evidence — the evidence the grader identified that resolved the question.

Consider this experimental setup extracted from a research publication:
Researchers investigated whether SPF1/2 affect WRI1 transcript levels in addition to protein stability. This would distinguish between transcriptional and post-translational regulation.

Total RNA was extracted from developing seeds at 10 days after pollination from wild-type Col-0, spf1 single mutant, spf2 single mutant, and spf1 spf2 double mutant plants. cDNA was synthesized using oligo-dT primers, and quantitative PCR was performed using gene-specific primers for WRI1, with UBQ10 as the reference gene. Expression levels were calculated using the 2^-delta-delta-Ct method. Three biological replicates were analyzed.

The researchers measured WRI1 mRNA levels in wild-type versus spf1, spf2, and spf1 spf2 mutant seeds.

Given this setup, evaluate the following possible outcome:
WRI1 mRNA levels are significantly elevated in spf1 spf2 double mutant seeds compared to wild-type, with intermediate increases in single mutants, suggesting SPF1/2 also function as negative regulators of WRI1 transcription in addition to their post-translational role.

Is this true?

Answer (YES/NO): NO